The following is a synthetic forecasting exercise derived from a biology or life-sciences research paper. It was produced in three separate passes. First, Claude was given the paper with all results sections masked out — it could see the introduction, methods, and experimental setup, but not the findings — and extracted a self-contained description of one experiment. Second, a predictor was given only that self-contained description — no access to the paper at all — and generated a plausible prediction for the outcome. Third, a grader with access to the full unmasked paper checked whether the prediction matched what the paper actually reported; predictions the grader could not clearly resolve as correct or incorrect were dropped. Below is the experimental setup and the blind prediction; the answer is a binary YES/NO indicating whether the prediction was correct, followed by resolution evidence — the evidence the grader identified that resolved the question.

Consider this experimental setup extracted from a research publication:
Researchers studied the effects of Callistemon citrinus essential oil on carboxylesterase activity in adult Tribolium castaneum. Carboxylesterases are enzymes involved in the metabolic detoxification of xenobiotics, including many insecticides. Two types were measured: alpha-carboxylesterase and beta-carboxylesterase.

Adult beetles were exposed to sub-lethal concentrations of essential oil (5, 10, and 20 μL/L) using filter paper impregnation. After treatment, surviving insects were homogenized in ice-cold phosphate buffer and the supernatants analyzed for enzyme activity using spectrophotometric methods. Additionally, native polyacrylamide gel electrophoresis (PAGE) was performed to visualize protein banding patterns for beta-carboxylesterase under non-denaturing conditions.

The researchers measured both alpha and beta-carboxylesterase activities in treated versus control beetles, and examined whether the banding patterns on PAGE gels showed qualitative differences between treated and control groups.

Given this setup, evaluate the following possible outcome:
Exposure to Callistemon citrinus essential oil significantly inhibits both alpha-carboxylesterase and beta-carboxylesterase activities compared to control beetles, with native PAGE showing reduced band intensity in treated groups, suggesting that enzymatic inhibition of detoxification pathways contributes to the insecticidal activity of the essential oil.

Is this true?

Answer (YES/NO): NO